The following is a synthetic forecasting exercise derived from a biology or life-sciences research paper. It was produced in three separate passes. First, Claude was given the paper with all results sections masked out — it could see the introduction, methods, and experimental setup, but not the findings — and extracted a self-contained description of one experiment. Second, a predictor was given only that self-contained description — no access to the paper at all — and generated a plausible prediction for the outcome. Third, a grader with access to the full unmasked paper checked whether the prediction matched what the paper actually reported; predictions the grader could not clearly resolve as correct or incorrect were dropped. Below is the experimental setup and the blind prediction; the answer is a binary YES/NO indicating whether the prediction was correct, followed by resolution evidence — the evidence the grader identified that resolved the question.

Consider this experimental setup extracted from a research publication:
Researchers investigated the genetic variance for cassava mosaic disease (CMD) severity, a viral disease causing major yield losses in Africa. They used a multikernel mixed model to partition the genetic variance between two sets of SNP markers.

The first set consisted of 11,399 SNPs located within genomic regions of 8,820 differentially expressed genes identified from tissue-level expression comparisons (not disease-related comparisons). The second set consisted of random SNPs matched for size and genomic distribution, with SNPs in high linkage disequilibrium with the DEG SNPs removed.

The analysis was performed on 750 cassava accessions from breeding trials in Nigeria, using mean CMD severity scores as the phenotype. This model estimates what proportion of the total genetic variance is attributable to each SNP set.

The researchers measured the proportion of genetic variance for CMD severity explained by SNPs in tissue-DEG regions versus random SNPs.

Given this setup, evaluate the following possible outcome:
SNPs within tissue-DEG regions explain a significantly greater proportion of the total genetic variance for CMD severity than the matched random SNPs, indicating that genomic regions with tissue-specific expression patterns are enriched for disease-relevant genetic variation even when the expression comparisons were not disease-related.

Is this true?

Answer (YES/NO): NO